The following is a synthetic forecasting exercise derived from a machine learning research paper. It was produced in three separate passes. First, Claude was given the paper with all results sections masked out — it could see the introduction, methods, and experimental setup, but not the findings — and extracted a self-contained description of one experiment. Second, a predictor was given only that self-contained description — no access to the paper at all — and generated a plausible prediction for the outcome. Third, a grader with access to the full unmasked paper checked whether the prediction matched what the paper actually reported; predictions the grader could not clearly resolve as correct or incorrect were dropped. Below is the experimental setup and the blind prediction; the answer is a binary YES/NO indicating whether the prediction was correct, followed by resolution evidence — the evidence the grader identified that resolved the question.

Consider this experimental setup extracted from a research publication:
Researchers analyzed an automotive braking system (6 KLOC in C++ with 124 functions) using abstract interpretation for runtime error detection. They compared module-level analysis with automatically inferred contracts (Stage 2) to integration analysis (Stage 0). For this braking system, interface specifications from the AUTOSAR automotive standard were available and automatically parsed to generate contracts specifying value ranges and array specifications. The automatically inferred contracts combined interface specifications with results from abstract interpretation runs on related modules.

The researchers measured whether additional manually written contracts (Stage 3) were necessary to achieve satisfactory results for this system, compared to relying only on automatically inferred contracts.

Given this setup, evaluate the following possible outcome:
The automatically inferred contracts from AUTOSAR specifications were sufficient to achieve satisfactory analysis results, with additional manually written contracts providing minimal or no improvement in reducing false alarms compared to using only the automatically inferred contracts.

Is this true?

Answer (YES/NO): YES